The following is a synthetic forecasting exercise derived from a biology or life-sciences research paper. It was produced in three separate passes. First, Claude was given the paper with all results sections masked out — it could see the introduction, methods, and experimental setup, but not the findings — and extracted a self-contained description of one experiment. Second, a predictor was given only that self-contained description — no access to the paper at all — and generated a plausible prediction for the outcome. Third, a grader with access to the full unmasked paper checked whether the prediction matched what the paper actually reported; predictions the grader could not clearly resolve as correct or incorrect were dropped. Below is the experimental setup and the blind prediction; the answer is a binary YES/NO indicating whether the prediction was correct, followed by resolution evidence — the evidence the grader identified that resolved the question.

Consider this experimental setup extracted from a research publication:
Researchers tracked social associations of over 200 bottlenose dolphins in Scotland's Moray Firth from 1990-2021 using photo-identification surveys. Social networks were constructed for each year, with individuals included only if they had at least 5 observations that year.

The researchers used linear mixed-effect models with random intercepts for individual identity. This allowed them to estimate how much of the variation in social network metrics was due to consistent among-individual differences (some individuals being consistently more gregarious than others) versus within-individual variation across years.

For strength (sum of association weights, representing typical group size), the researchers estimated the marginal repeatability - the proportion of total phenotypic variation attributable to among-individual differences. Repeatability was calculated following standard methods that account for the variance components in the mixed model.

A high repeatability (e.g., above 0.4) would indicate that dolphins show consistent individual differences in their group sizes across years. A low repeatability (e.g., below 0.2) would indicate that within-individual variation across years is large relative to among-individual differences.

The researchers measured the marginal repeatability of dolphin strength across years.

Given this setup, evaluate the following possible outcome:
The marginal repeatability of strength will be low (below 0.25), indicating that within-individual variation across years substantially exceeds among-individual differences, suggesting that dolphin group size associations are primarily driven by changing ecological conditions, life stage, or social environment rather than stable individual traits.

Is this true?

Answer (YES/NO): YES